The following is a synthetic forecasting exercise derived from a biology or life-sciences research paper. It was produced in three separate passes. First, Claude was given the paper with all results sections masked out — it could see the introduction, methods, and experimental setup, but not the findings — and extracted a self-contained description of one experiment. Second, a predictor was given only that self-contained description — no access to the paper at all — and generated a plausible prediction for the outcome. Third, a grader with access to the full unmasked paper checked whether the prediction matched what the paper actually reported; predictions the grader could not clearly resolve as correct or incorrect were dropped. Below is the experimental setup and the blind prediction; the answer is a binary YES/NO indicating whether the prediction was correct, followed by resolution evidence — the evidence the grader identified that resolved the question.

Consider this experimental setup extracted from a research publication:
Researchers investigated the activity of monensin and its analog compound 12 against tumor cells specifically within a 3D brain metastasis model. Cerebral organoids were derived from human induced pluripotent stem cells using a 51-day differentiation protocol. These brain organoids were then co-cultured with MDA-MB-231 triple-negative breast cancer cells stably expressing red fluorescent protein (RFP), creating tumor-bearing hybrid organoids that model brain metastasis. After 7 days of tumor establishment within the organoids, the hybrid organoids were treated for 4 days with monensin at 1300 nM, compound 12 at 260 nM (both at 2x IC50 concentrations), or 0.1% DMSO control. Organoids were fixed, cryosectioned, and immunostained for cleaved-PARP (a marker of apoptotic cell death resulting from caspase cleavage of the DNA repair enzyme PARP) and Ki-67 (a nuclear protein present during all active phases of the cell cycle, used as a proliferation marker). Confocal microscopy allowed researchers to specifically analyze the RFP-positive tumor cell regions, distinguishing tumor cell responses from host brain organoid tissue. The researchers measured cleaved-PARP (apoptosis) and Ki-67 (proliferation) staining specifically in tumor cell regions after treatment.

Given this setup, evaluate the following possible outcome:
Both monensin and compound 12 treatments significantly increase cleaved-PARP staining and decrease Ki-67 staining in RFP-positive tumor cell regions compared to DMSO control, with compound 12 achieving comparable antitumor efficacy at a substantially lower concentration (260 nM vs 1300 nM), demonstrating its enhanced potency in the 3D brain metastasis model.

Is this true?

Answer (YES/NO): NO